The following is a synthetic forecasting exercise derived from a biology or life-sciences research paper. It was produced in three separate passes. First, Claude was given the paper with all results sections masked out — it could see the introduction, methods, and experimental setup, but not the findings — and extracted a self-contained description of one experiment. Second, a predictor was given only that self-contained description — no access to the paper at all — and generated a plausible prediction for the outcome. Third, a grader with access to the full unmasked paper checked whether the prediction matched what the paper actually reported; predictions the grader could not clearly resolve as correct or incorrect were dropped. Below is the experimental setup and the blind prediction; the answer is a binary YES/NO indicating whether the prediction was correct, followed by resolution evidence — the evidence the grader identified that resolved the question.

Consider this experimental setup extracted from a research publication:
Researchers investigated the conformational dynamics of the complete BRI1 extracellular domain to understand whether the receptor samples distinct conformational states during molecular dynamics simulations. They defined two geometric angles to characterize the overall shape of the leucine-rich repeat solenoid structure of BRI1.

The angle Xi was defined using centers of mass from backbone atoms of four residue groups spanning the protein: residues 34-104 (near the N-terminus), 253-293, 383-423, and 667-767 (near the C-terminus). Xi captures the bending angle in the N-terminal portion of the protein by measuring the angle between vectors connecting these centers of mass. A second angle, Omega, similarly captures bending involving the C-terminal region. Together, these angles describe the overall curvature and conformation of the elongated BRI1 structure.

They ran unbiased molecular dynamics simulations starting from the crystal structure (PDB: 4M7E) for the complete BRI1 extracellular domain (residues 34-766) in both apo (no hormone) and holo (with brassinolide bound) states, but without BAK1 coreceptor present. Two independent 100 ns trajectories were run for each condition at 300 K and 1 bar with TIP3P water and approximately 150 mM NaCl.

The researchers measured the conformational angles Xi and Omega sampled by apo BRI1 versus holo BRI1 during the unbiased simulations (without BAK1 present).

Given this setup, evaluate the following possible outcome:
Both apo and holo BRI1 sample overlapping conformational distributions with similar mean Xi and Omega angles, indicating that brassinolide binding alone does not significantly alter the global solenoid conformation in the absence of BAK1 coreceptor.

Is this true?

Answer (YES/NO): YES